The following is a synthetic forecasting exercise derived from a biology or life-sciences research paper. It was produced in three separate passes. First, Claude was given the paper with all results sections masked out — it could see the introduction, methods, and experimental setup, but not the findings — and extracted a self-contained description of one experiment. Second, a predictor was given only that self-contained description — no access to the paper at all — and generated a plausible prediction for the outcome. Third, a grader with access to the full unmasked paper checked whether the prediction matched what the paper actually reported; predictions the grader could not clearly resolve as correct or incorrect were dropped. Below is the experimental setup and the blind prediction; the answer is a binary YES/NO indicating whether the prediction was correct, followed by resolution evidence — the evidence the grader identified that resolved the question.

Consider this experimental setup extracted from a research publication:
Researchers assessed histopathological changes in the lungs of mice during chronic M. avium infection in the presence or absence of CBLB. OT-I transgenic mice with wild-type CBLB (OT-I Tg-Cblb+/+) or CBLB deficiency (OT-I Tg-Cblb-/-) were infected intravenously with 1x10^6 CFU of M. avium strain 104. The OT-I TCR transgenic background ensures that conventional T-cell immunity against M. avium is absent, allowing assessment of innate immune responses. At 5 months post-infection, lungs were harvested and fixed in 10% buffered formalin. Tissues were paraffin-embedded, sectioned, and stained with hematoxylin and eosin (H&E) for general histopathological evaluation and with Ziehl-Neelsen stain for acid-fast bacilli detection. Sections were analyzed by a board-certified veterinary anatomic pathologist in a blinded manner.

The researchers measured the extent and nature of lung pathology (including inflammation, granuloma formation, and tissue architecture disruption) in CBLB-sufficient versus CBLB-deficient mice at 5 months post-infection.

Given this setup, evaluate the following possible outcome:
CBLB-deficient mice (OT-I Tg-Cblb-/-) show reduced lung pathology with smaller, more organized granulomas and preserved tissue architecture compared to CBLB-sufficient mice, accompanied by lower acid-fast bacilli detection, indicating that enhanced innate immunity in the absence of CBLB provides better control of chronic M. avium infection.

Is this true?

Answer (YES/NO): NO